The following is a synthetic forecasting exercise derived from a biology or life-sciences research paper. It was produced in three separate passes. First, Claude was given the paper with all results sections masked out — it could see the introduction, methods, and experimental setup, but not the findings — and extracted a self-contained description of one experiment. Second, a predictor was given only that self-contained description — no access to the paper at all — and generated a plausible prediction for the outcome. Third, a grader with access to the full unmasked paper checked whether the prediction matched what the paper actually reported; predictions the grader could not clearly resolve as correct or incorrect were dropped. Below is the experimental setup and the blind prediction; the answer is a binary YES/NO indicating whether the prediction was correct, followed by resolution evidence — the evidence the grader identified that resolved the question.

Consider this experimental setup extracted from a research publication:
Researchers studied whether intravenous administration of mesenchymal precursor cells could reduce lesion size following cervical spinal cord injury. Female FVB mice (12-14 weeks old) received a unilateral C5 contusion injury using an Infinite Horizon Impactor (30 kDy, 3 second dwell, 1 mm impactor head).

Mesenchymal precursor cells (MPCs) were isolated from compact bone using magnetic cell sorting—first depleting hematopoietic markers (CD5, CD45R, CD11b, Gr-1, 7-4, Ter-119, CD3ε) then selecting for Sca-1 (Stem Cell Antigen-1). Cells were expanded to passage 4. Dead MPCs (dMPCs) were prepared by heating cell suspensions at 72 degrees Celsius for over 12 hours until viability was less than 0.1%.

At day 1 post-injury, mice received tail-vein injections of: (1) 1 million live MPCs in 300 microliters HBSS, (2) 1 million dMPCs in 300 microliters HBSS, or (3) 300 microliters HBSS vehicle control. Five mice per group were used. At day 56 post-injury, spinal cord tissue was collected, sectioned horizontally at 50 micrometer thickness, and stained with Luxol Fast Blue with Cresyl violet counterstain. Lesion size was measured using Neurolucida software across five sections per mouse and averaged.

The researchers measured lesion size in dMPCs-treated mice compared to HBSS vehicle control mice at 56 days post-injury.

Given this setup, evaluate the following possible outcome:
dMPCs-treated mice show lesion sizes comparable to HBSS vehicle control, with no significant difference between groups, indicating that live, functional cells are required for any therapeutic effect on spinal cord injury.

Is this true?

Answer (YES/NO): NO